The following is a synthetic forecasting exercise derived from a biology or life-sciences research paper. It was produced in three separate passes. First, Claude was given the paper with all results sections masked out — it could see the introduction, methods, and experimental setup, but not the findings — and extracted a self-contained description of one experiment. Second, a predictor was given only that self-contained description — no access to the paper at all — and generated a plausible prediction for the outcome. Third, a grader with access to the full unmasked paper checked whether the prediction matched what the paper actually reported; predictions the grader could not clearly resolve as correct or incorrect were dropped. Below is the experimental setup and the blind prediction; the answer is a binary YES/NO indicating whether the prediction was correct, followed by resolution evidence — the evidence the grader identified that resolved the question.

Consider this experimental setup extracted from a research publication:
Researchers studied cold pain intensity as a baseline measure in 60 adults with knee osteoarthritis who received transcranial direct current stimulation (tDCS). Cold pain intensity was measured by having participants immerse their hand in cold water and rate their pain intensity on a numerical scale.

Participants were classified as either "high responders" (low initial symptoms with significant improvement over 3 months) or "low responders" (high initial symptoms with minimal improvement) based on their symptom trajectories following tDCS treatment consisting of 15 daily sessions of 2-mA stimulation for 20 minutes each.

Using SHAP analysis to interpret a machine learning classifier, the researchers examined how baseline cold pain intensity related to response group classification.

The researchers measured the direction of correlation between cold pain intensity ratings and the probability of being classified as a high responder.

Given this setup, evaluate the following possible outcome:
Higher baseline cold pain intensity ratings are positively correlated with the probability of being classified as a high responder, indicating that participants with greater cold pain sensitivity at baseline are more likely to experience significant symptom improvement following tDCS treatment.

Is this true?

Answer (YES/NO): NO